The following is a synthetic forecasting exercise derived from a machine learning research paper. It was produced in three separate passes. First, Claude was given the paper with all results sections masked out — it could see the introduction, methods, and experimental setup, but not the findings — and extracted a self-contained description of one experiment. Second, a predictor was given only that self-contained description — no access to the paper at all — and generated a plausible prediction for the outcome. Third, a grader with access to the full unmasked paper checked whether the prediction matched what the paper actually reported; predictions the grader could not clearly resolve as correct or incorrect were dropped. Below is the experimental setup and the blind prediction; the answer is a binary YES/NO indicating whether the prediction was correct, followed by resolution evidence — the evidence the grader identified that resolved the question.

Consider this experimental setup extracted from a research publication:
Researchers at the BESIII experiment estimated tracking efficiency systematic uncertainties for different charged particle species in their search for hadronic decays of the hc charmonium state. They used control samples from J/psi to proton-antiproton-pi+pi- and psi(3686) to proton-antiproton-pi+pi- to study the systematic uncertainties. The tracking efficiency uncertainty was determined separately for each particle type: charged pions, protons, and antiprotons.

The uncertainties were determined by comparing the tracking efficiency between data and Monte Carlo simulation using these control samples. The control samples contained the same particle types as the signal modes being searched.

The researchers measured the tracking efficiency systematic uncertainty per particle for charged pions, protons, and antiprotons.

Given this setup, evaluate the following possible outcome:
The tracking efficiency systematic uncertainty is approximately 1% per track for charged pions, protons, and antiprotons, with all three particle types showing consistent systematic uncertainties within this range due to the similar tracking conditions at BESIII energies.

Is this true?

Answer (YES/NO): NO